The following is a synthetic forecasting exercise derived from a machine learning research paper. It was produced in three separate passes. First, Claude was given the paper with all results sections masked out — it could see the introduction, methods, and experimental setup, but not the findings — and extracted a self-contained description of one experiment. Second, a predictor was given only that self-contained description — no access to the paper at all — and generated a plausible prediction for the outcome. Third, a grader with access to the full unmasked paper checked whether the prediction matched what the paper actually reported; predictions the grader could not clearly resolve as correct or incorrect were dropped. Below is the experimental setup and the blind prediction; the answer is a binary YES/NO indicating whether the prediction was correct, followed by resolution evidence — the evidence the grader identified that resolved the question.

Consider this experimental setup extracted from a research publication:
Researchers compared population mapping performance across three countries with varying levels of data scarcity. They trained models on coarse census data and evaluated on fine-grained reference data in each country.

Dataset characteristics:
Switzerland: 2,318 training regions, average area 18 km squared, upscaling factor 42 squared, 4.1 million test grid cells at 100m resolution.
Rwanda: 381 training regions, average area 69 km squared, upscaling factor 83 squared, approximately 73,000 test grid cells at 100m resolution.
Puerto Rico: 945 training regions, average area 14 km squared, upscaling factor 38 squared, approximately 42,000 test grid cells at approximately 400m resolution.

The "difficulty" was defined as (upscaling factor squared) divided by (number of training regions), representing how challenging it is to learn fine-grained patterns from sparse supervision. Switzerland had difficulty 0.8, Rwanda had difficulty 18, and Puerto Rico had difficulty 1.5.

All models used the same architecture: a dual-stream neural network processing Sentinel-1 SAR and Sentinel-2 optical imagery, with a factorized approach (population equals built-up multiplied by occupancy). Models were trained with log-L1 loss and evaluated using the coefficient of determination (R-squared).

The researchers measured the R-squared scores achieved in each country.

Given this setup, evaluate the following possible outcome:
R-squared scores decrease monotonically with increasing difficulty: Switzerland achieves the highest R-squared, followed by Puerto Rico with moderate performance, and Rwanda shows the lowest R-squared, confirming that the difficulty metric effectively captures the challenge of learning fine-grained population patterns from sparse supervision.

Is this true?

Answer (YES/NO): NO